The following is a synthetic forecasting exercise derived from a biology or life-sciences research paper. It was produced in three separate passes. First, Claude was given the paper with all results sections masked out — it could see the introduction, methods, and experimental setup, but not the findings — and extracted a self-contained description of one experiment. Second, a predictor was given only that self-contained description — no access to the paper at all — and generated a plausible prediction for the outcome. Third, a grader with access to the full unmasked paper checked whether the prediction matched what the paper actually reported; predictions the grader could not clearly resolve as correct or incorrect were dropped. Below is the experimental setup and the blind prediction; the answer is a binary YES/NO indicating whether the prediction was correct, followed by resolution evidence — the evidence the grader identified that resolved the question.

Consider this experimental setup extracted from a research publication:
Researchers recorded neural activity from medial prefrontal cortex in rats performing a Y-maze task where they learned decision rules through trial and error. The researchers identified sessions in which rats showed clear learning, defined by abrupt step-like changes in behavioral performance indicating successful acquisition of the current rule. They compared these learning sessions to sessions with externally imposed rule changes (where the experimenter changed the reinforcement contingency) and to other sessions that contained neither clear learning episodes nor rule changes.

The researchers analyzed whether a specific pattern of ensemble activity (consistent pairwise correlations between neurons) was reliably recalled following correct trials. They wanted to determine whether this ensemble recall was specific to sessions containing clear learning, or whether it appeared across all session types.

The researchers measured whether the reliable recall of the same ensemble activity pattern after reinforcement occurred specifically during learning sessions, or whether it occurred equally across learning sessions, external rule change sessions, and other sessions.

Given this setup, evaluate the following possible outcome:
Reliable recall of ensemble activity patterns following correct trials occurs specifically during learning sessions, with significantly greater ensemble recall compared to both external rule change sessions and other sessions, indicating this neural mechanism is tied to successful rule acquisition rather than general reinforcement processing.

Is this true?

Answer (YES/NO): YES